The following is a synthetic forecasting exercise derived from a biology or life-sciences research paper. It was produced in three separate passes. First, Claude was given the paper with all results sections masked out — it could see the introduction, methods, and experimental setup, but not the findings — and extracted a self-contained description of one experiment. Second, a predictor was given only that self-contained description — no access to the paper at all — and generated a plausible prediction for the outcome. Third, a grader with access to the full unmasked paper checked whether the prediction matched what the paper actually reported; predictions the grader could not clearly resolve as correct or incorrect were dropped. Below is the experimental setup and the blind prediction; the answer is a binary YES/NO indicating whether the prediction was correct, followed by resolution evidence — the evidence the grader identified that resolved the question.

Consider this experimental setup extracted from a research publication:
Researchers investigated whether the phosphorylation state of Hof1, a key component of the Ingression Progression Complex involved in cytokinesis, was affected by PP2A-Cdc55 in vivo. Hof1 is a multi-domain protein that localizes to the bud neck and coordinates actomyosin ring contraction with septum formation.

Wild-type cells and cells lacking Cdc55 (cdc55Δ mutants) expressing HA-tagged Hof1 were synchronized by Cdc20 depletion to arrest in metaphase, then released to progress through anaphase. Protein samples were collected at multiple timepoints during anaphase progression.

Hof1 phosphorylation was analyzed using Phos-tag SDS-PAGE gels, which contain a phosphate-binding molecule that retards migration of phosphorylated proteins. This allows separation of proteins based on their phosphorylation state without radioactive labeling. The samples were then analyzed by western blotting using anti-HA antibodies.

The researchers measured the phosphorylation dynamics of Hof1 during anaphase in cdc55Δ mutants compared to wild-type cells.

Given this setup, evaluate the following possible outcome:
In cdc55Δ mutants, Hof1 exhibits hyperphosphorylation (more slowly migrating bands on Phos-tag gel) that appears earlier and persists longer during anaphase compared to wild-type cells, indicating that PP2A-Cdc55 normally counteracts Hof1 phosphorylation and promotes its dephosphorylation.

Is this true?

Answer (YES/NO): NO